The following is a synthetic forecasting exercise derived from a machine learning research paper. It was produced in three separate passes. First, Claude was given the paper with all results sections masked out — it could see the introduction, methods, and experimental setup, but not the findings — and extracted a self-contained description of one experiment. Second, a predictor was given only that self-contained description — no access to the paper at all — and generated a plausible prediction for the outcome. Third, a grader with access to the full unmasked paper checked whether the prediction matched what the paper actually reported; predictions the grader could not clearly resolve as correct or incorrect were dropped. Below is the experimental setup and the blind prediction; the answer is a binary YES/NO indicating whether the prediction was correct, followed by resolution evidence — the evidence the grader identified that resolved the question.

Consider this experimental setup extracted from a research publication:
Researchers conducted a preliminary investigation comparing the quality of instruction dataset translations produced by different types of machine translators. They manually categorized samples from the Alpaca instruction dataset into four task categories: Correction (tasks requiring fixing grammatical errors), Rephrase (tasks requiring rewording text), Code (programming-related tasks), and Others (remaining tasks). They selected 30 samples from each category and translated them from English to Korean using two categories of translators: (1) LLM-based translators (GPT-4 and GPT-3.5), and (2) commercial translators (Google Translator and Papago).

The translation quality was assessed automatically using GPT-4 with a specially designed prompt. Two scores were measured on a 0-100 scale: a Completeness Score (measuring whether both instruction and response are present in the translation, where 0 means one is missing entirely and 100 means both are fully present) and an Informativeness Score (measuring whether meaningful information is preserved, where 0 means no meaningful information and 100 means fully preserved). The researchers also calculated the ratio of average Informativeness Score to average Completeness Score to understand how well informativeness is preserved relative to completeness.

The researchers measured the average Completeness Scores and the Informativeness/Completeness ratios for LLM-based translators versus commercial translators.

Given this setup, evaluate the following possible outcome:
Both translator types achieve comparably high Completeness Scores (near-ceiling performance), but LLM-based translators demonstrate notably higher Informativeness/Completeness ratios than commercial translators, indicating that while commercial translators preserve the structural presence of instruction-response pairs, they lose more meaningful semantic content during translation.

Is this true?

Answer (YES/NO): NO